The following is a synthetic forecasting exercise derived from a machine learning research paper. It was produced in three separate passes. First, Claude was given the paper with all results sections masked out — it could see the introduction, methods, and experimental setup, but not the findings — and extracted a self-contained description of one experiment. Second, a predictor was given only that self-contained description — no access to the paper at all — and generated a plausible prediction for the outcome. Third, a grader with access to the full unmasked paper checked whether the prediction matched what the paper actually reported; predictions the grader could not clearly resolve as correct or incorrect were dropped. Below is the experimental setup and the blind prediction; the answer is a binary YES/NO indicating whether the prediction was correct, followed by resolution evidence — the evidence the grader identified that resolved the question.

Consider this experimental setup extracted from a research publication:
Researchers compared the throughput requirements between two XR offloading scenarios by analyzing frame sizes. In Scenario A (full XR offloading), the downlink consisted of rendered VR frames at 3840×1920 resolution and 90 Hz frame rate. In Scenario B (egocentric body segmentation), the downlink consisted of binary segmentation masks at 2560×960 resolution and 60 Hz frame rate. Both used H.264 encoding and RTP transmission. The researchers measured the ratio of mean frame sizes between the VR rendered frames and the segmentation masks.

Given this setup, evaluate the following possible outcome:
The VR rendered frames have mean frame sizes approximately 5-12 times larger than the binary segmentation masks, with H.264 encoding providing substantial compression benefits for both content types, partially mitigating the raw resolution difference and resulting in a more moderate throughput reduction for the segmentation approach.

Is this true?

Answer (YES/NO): YES